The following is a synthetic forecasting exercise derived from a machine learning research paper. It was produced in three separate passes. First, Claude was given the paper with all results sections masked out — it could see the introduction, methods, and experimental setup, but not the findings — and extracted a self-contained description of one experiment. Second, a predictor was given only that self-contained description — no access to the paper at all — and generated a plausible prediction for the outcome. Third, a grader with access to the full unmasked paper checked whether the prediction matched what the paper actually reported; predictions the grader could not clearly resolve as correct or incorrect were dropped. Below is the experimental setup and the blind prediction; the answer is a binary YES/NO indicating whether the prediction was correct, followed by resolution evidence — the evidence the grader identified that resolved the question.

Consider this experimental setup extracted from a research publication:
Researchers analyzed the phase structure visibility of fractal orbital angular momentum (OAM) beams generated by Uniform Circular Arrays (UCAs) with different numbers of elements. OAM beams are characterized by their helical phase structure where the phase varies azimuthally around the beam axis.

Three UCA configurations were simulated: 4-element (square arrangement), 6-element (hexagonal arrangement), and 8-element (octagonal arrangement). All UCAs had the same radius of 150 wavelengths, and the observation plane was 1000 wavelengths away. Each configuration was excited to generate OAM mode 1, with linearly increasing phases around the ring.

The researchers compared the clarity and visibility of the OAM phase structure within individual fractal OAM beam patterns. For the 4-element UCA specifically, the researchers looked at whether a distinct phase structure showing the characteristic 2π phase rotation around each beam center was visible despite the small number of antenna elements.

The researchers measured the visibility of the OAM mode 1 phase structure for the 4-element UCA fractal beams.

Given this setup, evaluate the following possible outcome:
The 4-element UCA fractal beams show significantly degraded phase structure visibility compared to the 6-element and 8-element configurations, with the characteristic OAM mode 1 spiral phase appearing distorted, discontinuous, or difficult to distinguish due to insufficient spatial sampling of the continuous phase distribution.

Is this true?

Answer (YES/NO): NO